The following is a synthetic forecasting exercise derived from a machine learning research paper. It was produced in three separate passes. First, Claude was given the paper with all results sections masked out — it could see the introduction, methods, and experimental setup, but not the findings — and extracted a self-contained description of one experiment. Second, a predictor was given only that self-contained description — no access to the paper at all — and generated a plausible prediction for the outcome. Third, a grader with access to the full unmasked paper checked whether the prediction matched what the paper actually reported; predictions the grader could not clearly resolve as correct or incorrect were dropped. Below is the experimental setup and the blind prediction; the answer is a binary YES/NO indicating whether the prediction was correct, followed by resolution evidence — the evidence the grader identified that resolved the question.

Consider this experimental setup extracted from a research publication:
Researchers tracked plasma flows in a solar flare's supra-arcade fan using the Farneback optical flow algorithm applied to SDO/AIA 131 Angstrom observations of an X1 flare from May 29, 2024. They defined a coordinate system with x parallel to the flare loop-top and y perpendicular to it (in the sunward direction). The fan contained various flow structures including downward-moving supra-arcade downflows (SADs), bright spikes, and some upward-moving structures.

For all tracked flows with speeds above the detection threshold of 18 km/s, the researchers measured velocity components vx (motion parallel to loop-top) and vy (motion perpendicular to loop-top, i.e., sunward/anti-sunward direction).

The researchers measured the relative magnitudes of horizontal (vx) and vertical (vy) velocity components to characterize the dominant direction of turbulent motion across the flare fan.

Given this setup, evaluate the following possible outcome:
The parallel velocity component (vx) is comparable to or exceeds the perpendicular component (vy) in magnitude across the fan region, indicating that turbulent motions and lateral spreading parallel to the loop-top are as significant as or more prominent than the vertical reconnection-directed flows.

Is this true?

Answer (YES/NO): NO